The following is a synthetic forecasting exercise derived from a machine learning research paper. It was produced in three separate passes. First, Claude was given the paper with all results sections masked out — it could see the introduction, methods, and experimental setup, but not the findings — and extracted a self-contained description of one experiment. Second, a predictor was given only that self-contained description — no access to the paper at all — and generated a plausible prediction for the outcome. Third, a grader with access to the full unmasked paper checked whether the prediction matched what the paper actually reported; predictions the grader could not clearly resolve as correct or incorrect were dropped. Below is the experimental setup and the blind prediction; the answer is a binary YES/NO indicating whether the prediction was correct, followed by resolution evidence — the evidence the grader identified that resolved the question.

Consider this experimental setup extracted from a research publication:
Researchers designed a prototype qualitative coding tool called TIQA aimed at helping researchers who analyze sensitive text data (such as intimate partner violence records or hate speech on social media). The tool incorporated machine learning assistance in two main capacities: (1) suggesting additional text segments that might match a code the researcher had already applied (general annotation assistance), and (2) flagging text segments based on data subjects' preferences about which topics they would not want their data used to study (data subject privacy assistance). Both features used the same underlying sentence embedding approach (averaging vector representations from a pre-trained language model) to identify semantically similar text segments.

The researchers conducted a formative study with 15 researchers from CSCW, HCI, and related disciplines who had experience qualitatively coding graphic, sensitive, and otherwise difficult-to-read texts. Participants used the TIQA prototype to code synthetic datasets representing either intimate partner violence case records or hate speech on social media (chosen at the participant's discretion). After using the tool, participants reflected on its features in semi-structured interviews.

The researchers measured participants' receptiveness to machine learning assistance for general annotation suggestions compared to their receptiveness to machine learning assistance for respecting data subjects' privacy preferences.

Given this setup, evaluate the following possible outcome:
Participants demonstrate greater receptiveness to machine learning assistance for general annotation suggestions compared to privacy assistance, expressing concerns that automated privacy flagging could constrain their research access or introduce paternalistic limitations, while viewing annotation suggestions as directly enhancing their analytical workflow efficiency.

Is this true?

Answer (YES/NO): NO